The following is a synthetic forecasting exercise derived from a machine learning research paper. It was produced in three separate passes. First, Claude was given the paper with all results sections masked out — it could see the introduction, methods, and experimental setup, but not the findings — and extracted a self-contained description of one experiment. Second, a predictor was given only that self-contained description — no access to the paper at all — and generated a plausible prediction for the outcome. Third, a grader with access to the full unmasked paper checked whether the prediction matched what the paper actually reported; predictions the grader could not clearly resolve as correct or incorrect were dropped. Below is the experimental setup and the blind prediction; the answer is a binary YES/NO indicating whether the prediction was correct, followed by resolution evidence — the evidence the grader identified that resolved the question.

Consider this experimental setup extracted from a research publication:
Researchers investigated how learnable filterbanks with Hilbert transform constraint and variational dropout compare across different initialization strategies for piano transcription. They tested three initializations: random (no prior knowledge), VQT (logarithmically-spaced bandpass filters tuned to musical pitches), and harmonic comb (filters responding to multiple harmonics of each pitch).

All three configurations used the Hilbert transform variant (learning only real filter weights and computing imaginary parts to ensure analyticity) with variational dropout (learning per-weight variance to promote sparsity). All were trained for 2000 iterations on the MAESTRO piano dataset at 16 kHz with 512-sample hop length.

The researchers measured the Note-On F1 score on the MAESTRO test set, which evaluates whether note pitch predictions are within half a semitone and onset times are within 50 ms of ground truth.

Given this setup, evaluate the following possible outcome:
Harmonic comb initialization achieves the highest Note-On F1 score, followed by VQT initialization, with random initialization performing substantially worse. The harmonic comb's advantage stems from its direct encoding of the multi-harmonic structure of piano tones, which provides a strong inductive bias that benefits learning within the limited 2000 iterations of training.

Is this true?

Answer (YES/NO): NO